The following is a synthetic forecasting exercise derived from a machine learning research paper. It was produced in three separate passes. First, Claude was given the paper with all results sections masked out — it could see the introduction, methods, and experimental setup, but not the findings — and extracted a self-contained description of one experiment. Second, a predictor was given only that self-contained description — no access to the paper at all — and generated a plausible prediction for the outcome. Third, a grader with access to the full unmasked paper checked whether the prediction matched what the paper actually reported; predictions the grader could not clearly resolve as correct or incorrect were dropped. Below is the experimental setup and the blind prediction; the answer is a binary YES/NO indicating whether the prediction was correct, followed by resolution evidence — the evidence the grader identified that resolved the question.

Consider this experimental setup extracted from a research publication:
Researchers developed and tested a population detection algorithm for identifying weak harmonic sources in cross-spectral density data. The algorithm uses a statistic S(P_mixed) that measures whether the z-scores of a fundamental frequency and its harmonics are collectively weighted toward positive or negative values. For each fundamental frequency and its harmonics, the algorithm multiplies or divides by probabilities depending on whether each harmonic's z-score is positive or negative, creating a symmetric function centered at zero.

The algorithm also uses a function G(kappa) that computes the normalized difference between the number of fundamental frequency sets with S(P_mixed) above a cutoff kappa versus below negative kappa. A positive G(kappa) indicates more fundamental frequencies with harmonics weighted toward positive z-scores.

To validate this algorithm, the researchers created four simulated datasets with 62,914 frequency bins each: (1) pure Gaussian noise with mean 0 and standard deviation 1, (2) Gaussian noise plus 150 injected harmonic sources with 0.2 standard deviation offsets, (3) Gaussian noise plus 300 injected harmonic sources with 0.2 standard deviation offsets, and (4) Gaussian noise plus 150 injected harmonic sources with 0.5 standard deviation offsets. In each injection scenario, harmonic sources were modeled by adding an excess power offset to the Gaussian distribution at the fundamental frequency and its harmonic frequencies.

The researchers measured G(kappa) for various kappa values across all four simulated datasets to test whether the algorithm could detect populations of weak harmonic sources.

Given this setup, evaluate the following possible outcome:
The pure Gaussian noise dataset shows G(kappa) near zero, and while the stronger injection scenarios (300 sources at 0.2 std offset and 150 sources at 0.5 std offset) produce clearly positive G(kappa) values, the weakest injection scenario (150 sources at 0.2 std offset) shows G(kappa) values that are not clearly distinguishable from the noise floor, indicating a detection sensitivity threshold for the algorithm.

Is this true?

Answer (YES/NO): NO